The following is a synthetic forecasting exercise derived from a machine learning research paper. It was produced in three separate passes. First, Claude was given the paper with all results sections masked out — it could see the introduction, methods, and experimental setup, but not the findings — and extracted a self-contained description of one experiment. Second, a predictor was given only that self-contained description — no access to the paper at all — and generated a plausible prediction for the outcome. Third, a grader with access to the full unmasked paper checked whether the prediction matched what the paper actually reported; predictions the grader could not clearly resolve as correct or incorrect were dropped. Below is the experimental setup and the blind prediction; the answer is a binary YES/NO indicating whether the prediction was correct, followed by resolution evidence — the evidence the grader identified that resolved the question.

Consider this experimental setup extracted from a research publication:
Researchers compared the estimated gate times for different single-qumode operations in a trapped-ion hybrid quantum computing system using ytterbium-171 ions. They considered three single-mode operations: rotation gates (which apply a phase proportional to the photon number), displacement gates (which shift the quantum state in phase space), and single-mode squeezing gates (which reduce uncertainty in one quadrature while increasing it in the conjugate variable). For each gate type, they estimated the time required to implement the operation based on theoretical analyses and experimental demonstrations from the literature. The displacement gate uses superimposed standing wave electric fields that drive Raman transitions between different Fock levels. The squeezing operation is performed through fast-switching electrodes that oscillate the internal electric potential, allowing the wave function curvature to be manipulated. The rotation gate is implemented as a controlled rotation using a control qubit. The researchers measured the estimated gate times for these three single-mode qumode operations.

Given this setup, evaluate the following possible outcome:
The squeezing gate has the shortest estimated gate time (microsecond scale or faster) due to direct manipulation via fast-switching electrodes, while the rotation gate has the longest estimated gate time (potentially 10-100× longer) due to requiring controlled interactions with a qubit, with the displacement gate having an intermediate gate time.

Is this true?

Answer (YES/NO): YES